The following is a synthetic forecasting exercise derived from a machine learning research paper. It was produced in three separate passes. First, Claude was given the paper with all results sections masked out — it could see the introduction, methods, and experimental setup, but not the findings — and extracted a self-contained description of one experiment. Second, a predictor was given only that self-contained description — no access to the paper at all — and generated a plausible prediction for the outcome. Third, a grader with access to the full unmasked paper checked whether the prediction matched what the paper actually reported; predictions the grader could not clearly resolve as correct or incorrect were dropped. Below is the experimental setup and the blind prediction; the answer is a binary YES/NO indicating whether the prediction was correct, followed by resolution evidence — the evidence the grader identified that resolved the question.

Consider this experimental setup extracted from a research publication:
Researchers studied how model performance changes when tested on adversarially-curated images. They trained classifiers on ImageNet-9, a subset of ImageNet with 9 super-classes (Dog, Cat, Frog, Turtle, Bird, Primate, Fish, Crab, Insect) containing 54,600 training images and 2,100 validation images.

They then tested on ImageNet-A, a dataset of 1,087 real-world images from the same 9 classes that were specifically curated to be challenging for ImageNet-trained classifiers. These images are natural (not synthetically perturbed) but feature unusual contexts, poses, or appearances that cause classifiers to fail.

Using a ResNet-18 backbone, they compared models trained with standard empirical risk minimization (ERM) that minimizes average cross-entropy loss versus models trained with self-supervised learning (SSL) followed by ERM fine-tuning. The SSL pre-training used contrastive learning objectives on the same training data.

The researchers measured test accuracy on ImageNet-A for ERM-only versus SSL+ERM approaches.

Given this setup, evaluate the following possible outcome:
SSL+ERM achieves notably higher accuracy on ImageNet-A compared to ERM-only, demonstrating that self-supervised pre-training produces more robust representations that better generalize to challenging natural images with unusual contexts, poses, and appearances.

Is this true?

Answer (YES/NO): YES